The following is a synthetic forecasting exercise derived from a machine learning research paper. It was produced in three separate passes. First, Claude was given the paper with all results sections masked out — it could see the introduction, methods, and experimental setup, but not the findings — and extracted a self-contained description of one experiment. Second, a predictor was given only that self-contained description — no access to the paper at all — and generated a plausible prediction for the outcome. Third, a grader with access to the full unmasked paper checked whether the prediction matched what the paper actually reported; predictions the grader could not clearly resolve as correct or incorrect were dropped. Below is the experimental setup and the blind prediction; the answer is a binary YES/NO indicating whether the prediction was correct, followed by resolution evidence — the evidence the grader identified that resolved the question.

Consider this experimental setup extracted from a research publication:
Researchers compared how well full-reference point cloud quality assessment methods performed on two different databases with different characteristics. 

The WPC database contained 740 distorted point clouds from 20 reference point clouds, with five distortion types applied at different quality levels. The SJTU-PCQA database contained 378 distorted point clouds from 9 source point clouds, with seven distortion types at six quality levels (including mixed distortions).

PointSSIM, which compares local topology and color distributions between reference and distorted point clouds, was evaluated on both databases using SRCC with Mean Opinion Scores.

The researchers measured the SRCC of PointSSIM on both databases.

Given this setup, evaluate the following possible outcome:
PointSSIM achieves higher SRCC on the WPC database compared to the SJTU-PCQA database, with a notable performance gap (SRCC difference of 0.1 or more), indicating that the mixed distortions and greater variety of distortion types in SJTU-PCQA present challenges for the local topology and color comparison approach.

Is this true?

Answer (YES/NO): NO